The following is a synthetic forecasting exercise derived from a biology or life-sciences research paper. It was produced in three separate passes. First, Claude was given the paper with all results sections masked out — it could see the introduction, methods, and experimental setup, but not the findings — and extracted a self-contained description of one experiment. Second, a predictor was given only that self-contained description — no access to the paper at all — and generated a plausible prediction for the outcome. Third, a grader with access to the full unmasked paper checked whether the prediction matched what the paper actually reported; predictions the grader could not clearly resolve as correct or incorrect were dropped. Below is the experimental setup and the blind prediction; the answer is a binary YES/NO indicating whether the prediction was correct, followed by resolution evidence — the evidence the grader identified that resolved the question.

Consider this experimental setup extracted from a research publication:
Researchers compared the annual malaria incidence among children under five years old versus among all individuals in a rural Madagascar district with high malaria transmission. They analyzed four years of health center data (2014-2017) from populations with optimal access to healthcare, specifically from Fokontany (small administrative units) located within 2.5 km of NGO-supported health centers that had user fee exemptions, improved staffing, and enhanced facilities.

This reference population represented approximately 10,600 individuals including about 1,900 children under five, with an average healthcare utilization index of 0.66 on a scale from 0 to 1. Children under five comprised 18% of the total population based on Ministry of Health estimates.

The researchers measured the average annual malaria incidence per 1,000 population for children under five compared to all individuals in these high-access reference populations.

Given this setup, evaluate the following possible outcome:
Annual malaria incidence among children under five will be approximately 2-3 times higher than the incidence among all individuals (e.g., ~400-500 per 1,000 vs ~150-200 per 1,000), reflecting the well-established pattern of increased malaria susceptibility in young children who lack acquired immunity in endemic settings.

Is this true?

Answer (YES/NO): NO